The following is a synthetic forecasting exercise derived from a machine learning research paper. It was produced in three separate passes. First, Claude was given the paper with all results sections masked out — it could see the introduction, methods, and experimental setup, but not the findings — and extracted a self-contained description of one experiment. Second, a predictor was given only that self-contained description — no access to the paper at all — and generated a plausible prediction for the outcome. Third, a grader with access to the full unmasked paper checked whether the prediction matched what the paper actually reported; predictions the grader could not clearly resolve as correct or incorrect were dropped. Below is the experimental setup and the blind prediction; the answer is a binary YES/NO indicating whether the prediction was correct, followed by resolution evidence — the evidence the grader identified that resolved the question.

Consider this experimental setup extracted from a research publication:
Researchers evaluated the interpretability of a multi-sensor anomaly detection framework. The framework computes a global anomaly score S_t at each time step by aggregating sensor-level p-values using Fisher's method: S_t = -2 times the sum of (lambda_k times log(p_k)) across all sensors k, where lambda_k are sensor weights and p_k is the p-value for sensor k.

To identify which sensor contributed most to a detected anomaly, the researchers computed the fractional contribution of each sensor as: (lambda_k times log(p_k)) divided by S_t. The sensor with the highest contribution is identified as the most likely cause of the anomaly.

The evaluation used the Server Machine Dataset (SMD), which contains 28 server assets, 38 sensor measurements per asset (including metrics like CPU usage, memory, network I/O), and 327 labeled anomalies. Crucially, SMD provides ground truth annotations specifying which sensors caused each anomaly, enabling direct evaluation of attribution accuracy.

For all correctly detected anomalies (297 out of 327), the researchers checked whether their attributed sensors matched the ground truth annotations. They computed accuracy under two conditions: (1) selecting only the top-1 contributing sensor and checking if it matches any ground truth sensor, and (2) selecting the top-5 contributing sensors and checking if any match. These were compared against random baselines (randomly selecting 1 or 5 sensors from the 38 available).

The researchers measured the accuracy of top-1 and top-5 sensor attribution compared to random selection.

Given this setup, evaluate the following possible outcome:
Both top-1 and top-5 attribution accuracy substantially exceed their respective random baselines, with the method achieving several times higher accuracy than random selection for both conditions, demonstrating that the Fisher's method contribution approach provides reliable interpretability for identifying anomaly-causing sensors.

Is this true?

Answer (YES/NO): YES